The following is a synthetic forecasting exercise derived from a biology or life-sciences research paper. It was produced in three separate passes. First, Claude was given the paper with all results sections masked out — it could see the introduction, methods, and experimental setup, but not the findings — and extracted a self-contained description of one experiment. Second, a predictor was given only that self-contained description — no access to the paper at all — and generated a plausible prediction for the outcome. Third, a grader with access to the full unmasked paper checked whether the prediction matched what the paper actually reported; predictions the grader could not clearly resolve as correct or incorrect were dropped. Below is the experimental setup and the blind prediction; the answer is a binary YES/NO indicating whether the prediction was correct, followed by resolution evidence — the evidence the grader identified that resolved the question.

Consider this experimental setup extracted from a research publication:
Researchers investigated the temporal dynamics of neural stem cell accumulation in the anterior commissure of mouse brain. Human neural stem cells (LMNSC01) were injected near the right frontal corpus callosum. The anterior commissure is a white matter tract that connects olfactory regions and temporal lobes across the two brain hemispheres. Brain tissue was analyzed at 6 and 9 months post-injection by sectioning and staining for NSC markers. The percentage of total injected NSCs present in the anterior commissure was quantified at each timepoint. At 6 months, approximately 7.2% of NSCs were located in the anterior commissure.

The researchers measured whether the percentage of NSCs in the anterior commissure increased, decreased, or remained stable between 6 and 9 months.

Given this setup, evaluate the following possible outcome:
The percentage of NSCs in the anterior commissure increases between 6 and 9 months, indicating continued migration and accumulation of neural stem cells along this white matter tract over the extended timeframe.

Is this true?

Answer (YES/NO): YES